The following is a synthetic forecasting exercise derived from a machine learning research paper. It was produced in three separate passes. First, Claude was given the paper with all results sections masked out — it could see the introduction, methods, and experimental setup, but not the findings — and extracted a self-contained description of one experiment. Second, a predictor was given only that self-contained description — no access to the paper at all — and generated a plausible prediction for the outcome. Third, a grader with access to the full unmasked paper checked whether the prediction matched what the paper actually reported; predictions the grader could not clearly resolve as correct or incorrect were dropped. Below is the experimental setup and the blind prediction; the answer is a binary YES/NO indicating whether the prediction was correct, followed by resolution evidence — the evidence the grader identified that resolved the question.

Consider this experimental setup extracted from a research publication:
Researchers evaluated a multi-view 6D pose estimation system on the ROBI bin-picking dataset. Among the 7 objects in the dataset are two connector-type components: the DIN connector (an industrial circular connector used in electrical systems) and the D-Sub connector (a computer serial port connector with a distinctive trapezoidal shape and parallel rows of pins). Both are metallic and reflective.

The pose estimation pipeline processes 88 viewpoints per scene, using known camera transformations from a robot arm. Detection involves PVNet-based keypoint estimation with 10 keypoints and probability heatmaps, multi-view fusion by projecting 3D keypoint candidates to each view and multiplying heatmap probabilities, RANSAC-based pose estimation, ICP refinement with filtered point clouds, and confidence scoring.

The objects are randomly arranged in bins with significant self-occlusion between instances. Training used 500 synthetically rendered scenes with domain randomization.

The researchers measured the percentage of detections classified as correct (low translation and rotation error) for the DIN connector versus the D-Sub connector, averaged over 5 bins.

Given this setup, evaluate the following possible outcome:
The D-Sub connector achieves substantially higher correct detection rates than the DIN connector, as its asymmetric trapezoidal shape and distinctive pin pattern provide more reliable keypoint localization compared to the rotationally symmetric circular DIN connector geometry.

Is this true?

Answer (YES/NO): NO